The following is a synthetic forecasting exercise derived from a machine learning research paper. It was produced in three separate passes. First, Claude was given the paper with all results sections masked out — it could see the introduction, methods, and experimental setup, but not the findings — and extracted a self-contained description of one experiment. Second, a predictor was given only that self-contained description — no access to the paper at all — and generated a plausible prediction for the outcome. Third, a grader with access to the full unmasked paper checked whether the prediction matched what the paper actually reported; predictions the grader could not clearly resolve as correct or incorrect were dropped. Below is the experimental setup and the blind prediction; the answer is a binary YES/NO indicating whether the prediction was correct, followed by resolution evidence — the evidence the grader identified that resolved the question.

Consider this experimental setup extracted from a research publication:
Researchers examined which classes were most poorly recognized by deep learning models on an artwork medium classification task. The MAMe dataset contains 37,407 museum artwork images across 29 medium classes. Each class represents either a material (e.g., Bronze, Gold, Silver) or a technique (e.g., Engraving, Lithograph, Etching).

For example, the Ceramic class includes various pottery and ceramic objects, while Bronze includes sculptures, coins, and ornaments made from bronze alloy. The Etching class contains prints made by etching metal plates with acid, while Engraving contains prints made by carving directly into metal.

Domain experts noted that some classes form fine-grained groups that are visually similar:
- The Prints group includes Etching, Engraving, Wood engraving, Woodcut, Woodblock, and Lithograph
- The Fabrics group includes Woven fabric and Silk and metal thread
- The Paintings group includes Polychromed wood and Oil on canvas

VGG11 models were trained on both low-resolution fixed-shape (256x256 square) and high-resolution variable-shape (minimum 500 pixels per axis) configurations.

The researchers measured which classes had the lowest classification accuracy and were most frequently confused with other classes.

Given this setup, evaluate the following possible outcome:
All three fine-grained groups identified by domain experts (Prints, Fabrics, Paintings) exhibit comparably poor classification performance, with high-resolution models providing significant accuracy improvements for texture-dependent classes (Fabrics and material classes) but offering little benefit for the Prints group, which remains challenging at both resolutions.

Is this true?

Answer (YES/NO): NO